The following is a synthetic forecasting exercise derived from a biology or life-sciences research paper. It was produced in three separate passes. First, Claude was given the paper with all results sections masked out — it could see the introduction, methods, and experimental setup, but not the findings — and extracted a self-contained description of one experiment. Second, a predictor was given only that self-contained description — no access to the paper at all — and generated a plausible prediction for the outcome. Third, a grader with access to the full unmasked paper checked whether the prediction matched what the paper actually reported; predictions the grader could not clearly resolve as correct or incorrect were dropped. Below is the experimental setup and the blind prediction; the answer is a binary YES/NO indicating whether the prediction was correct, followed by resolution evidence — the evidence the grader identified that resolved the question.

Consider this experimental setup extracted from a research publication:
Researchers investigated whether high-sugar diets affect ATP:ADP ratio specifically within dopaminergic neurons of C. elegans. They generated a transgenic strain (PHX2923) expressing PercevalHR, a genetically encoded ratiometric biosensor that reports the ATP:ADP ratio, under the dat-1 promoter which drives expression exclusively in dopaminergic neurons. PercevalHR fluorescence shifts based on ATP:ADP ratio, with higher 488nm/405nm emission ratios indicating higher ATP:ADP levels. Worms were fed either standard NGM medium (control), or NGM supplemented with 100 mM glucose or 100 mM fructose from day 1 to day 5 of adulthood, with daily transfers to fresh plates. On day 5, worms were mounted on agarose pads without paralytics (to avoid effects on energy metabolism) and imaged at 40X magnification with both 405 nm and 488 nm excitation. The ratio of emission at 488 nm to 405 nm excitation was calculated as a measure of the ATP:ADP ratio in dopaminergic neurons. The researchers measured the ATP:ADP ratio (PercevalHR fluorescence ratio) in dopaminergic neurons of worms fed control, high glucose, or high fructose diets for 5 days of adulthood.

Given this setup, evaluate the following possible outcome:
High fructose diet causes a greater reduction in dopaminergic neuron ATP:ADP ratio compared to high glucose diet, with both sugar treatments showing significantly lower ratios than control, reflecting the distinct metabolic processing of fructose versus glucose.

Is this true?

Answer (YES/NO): NO